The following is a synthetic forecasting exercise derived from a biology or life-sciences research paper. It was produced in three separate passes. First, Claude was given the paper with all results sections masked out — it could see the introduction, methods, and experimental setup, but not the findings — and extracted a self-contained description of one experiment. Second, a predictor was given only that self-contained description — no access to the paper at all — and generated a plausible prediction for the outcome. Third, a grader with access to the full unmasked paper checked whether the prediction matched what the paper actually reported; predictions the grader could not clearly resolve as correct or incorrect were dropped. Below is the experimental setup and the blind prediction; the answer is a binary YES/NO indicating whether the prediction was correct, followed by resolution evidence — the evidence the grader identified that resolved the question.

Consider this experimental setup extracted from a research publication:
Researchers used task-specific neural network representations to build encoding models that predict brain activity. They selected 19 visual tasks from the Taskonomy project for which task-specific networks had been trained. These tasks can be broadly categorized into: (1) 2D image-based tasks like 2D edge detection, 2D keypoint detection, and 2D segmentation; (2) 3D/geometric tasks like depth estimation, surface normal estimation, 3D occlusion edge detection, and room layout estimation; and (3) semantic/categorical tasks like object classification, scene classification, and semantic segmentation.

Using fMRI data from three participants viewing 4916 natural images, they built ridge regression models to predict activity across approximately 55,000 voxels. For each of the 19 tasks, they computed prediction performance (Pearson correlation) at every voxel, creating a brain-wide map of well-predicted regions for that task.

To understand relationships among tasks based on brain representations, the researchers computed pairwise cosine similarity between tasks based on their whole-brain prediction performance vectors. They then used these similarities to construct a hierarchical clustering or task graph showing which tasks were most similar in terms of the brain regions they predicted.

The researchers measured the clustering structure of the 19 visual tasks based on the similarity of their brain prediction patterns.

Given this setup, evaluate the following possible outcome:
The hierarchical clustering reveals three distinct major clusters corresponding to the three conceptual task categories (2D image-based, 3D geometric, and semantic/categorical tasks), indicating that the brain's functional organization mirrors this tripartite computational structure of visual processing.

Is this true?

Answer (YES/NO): YES